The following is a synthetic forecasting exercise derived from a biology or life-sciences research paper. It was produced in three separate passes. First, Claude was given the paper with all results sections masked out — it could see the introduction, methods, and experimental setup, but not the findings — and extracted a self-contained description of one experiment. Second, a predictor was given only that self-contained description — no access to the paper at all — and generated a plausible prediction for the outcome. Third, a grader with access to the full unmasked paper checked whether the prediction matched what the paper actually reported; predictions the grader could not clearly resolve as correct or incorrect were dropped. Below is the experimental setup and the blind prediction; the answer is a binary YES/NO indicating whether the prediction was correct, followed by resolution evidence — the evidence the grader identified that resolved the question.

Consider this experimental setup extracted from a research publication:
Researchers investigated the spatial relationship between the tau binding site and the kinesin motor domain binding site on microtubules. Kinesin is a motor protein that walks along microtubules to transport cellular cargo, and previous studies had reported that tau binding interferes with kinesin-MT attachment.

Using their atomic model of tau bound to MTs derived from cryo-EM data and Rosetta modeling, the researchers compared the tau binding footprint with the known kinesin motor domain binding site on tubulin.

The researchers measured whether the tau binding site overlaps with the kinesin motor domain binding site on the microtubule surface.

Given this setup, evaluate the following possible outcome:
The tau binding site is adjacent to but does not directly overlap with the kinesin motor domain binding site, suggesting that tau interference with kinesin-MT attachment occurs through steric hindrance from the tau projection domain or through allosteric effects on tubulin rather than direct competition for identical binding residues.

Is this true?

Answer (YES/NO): NO